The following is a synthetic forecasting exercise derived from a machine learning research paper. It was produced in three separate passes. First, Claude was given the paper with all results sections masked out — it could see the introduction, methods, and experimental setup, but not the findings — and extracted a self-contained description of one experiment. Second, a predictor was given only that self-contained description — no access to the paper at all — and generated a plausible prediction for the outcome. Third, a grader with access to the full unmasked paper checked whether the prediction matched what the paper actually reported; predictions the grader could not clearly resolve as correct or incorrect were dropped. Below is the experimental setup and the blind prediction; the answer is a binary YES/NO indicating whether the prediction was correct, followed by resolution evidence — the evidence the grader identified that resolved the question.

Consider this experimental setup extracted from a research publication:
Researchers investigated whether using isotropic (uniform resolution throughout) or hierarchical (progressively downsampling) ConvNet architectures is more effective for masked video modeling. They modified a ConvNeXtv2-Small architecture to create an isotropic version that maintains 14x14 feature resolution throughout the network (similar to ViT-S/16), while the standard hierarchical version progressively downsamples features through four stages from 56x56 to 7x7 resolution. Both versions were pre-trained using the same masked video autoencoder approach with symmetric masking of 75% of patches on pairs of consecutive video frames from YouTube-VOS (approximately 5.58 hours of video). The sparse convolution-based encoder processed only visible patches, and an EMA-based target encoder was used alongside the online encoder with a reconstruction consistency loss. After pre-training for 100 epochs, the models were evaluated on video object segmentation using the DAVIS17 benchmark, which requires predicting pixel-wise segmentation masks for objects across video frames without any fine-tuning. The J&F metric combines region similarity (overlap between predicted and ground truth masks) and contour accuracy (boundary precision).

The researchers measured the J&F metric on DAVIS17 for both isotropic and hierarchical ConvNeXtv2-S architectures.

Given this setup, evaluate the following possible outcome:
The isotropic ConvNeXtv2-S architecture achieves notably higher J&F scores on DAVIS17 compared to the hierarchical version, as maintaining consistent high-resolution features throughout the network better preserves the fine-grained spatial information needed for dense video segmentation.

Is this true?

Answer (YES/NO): NO